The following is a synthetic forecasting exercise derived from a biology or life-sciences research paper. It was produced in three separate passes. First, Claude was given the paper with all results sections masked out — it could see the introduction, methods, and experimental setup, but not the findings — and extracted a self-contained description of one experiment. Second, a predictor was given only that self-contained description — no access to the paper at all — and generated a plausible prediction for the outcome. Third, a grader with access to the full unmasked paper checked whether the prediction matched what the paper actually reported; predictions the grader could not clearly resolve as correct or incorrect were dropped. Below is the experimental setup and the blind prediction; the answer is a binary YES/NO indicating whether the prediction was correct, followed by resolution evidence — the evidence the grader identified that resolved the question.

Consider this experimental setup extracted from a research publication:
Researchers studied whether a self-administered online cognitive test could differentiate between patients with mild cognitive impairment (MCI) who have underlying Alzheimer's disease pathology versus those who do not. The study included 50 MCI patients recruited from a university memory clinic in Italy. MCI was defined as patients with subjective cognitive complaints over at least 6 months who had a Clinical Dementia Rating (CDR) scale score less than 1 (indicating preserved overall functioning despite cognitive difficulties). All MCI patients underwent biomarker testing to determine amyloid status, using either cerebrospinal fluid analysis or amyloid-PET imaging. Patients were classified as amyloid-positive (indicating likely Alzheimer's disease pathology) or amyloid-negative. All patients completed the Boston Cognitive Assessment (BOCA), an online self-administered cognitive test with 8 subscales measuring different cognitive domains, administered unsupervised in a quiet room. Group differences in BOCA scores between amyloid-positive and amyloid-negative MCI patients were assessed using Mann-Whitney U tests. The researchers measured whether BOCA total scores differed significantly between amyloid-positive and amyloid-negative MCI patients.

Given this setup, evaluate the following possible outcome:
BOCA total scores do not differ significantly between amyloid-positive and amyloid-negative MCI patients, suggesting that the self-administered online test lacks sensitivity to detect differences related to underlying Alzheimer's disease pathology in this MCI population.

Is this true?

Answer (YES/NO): NO